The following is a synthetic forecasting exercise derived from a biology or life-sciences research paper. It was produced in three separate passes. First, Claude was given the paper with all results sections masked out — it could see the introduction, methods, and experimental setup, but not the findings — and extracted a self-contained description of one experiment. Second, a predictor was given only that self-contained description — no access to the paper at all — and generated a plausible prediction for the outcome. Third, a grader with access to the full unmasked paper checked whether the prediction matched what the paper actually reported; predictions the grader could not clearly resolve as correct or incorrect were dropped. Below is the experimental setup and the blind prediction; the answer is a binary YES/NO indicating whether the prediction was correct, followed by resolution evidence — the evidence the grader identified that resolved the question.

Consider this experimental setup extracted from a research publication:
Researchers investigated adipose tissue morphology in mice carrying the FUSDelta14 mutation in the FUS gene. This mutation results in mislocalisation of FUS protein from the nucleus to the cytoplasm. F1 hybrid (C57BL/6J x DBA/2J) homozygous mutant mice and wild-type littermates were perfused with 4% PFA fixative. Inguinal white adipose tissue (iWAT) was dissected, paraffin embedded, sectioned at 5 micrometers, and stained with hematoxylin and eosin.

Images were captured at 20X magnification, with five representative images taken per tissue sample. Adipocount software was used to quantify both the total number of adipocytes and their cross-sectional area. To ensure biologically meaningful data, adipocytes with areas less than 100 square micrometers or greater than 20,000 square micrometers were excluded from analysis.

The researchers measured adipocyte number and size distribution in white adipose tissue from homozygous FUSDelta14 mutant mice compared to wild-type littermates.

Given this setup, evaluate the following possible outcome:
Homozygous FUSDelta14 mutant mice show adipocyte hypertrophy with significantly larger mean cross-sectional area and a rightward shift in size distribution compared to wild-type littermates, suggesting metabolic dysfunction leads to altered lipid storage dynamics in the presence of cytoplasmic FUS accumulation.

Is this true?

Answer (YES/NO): YES